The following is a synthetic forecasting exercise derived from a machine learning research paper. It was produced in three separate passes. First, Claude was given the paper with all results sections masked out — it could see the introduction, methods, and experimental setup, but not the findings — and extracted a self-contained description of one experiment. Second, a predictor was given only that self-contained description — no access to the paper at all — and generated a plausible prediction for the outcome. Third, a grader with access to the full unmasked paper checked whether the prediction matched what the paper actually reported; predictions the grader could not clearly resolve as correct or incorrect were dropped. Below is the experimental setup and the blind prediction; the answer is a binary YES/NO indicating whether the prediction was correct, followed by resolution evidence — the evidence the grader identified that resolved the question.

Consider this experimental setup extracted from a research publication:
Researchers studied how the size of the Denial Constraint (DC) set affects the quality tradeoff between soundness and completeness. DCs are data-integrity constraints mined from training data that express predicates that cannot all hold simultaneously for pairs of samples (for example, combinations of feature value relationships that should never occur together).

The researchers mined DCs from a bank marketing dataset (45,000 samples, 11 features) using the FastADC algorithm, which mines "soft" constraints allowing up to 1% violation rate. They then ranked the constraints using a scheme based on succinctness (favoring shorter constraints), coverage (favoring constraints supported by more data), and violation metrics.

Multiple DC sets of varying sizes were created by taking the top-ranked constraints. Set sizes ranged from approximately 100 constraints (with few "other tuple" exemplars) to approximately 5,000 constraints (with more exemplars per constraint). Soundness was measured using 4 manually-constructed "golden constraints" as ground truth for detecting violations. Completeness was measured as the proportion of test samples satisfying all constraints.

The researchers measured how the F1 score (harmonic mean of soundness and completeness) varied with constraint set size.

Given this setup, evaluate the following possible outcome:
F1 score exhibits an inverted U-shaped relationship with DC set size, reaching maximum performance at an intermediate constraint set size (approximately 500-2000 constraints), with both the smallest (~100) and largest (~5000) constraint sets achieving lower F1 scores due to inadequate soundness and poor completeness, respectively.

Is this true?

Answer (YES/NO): NO